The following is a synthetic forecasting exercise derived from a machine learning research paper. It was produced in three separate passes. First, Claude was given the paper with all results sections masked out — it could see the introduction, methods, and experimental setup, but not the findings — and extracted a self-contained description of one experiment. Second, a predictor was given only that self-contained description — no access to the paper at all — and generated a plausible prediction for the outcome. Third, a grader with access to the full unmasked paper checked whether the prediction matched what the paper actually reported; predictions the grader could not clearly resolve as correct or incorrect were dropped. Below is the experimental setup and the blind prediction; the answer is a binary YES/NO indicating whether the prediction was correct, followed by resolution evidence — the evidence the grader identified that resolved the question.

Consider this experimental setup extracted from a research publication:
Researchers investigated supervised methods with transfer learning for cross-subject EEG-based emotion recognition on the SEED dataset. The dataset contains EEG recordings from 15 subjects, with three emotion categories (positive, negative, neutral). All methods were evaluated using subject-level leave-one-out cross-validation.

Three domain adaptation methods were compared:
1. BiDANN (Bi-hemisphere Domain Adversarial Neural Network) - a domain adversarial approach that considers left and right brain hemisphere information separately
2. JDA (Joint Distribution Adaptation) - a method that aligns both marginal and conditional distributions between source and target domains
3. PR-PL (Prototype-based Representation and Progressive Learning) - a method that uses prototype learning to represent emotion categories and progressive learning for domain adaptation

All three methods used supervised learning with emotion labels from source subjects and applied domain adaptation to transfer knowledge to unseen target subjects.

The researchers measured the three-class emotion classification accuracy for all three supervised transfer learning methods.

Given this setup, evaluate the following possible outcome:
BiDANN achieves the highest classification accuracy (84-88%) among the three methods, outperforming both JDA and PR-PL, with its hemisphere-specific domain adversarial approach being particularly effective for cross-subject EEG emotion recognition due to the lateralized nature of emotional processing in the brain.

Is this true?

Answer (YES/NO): NO